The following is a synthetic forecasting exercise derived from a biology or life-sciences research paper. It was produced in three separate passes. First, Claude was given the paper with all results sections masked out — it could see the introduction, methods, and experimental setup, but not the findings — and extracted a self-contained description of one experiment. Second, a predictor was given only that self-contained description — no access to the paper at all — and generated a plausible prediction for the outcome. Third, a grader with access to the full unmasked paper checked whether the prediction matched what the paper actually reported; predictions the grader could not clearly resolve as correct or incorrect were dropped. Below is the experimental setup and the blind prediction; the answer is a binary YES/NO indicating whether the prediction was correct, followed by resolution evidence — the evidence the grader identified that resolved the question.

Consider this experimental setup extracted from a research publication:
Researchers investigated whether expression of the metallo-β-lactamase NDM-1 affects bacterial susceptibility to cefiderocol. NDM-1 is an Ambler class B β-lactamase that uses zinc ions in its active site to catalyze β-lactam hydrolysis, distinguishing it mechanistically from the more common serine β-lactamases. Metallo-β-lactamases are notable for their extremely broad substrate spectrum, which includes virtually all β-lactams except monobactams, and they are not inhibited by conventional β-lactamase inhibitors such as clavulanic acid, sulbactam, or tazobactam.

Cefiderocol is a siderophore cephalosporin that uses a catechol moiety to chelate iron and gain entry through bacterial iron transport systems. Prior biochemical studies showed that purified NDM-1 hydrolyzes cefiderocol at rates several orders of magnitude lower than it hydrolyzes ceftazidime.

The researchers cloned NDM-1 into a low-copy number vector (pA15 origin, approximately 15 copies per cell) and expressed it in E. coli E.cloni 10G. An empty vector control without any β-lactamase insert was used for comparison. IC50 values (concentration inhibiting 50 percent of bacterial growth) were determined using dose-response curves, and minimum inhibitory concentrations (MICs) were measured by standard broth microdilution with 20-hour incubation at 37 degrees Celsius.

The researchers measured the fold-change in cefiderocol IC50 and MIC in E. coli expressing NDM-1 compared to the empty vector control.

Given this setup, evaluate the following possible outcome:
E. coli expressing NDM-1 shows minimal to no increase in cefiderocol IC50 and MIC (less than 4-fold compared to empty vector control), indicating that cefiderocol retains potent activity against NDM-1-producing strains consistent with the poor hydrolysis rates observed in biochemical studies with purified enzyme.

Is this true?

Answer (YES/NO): NO